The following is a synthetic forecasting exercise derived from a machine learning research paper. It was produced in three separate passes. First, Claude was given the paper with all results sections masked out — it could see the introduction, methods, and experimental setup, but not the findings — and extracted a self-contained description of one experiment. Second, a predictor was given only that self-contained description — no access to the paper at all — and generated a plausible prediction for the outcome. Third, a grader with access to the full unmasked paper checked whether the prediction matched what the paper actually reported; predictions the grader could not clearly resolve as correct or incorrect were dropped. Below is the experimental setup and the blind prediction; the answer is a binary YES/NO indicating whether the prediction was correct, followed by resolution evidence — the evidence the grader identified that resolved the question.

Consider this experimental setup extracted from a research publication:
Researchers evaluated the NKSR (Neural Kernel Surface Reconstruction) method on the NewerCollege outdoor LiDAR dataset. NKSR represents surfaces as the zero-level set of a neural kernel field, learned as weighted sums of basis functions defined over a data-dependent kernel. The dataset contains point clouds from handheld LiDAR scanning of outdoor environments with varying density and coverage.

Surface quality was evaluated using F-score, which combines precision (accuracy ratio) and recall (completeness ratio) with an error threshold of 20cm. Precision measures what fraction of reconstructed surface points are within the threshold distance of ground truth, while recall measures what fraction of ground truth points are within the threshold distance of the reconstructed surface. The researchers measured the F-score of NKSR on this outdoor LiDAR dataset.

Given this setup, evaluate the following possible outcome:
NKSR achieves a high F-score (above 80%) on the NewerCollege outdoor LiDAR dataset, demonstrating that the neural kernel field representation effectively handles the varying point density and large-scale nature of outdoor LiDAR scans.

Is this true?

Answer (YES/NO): NO